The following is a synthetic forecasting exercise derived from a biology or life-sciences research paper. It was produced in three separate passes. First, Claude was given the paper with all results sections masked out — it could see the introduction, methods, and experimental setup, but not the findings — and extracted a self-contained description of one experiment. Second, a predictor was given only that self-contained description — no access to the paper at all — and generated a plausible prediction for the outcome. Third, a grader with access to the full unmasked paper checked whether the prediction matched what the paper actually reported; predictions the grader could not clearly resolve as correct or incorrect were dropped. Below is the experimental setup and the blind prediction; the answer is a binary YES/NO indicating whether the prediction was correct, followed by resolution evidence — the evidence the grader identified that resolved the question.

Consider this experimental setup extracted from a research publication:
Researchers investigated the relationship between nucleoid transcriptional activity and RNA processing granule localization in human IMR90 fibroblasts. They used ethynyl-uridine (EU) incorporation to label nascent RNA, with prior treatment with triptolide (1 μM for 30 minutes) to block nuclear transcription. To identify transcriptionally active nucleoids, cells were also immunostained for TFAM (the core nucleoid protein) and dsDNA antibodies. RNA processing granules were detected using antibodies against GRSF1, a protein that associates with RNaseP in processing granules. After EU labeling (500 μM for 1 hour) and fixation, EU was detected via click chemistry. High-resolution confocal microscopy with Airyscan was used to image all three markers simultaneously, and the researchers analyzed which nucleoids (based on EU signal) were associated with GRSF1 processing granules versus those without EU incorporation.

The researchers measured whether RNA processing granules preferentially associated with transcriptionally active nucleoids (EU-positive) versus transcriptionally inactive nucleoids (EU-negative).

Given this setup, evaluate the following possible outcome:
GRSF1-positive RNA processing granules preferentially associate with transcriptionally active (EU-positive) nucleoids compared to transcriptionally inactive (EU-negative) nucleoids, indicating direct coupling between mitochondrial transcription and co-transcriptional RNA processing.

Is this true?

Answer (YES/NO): YES